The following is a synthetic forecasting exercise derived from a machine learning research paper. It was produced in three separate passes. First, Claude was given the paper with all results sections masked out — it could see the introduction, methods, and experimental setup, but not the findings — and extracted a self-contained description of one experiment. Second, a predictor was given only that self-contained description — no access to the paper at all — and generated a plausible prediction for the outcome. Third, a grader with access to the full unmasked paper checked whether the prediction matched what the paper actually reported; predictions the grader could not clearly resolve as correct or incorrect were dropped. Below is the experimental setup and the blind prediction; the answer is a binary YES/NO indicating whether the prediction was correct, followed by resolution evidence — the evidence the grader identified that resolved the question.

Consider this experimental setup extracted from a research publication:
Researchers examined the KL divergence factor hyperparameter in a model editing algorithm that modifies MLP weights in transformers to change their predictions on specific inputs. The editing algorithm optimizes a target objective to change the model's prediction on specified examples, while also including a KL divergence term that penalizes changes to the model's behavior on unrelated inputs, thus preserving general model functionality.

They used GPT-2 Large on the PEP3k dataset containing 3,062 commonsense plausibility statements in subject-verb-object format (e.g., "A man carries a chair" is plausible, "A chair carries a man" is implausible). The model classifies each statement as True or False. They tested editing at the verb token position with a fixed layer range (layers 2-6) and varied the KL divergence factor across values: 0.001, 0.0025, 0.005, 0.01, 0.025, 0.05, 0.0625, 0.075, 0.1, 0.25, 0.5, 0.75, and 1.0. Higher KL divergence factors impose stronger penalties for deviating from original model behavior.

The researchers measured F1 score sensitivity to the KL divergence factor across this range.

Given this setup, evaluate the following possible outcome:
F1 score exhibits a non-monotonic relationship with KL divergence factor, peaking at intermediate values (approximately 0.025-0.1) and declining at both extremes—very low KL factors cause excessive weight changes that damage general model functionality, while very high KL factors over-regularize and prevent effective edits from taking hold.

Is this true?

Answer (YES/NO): YES